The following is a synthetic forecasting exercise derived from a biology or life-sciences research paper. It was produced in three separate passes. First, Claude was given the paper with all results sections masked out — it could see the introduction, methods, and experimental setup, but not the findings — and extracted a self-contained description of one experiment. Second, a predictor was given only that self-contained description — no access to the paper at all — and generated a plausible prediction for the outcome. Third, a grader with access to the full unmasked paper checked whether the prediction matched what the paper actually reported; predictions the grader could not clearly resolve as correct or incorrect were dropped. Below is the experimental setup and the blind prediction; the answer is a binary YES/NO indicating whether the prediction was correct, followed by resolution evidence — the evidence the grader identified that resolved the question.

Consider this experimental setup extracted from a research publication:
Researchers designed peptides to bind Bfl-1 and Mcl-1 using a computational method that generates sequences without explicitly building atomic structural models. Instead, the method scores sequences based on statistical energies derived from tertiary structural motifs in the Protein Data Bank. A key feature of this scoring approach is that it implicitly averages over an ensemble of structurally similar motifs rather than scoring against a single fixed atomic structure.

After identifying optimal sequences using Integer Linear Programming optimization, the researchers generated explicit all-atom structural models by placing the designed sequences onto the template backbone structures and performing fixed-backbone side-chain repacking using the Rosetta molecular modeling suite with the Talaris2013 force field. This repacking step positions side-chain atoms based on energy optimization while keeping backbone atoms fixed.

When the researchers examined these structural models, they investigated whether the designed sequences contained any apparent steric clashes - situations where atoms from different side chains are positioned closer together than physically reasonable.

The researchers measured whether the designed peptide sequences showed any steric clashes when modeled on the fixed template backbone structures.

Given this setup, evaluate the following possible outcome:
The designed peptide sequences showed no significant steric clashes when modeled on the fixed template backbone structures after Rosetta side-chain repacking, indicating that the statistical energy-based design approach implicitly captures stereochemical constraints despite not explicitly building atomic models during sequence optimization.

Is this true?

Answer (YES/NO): NO